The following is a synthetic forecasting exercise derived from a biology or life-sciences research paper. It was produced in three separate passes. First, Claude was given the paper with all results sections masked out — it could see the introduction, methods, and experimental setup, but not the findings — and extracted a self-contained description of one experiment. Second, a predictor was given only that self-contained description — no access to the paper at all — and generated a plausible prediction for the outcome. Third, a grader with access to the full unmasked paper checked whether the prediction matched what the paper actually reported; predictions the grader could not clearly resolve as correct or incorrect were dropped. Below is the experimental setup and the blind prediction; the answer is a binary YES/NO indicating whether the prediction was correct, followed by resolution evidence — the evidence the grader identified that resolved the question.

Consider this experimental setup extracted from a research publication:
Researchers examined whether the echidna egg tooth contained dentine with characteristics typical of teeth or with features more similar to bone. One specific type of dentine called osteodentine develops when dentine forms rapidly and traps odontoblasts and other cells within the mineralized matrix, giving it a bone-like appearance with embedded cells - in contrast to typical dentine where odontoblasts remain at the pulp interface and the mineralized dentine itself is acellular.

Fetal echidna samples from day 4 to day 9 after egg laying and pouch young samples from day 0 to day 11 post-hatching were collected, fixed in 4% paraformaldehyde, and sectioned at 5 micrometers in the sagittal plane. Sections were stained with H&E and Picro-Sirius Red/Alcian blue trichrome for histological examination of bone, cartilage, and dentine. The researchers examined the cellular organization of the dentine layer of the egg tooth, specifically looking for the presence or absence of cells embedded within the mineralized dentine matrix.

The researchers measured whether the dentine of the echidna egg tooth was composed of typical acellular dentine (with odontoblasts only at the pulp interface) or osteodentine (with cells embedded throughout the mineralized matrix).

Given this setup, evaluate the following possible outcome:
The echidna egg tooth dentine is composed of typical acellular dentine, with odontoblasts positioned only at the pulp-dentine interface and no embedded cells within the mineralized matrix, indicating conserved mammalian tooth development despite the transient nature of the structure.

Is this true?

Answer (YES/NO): NO